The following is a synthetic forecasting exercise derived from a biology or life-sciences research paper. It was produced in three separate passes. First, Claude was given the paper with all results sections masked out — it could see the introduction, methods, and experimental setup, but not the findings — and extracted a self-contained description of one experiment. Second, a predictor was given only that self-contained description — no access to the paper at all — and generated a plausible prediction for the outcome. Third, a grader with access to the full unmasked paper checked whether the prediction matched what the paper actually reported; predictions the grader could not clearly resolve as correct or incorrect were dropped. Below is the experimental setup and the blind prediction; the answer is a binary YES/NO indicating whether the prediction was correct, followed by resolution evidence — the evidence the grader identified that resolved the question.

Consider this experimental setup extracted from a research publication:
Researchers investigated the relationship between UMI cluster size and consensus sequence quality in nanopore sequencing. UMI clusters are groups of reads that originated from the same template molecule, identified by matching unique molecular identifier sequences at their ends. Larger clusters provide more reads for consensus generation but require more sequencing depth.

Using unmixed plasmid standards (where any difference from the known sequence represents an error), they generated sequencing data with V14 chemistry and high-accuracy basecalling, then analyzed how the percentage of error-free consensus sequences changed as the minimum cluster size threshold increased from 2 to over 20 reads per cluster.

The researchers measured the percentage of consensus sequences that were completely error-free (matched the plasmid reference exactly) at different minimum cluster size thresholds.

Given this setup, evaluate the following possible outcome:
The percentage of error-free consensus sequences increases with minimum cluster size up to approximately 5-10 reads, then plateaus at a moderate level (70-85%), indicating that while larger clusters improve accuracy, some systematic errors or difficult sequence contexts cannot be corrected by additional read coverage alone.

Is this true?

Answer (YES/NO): NO